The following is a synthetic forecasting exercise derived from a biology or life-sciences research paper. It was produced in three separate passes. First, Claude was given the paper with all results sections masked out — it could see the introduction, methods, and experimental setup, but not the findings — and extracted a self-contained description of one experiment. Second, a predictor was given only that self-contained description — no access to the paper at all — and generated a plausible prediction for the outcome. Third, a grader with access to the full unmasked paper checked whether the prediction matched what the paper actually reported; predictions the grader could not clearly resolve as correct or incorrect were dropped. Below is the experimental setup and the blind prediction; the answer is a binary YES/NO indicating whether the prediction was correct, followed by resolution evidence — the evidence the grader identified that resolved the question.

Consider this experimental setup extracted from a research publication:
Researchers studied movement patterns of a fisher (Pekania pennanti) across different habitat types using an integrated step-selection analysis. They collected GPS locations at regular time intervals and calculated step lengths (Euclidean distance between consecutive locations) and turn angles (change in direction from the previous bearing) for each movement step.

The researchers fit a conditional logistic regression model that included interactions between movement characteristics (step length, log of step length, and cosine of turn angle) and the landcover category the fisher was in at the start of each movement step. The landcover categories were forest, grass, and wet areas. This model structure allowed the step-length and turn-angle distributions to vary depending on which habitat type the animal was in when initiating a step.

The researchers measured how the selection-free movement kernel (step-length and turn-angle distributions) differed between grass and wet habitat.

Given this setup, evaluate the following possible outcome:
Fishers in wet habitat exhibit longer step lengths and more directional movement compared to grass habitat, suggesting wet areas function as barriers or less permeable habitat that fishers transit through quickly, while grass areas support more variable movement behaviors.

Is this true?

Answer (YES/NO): NO